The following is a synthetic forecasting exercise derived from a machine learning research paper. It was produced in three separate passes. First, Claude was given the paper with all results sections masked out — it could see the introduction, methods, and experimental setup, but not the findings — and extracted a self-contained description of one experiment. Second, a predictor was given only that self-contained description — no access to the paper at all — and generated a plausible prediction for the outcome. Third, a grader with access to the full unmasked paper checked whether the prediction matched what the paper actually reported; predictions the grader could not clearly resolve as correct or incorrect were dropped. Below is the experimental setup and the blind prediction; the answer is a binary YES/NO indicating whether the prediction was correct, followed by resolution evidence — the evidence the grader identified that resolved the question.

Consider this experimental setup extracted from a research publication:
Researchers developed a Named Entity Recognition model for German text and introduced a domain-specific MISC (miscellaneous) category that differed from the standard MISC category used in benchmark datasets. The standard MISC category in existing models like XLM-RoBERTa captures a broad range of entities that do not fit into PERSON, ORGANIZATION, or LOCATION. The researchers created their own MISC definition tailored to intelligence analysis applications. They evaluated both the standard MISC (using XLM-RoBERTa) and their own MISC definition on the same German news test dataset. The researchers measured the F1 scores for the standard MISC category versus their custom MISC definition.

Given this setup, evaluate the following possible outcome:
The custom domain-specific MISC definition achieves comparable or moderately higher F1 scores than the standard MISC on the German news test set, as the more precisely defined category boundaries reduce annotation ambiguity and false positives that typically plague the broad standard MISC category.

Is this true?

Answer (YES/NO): NO